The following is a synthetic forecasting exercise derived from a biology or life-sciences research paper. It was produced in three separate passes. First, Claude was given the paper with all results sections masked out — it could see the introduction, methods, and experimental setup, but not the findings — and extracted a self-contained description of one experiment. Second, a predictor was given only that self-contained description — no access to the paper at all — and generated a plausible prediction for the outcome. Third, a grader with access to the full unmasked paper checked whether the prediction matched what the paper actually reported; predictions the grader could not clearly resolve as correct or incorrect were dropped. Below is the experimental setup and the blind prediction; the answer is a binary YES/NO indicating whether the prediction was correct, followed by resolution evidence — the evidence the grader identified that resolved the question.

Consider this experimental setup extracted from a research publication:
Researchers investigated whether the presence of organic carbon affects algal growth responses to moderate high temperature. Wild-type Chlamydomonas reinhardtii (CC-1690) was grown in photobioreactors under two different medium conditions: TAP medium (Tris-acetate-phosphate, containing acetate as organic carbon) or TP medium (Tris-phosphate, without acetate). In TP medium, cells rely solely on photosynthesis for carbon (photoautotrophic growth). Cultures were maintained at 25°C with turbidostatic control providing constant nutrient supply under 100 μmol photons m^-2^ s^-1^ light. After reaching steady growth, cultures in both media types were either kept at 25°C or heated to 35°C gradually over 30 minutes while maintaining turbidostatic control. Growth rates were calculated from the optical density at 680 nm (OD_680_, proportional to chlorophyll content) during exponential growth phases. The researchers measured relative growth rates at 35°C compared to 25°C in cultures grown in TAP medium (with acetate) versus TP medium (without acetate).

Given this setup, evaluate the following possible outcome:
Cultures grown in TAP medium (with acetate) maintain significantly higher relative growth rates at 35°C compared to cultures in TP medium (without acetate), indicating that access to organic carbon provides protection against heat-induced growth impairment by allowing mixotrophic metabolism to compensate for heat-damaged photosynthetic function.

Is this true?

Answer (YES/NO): YES